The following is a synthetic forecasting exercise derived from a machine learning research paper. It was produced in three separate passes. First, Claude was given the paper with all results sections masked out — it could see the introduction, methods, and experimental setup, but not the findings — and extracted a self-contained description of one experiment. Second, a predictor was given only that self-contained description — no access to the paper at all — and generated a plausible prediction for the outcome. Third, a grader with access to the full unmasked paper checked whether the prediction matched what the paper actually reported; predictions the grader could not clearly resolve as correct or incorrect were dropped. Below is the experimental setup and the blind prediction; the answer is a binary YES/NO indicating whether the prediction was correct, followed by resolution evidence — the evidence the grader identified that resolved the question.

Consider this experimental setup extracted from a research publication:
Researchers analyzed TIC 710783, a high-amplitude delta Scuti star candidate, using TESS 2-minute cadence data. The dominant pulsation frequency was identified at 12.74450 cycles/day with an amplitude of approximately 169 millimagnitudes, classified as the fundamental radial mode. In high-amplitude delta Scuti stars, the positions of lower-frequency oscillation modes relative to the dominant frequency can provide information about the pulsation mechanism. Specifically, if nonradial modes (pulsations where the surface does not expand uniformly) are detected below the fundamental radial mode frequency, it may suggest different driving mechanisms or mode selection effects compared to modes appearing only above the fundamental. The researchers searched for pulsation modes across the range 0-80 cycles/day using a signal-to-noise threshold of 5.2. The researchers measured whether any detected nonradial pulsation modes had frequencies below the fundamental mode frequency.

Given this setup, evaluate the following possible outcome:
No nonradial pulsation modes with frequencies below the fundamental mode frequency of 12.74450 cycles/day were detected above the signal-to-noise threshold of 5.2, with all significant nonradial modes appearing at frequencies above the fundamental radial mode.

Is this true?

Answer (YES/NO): NO